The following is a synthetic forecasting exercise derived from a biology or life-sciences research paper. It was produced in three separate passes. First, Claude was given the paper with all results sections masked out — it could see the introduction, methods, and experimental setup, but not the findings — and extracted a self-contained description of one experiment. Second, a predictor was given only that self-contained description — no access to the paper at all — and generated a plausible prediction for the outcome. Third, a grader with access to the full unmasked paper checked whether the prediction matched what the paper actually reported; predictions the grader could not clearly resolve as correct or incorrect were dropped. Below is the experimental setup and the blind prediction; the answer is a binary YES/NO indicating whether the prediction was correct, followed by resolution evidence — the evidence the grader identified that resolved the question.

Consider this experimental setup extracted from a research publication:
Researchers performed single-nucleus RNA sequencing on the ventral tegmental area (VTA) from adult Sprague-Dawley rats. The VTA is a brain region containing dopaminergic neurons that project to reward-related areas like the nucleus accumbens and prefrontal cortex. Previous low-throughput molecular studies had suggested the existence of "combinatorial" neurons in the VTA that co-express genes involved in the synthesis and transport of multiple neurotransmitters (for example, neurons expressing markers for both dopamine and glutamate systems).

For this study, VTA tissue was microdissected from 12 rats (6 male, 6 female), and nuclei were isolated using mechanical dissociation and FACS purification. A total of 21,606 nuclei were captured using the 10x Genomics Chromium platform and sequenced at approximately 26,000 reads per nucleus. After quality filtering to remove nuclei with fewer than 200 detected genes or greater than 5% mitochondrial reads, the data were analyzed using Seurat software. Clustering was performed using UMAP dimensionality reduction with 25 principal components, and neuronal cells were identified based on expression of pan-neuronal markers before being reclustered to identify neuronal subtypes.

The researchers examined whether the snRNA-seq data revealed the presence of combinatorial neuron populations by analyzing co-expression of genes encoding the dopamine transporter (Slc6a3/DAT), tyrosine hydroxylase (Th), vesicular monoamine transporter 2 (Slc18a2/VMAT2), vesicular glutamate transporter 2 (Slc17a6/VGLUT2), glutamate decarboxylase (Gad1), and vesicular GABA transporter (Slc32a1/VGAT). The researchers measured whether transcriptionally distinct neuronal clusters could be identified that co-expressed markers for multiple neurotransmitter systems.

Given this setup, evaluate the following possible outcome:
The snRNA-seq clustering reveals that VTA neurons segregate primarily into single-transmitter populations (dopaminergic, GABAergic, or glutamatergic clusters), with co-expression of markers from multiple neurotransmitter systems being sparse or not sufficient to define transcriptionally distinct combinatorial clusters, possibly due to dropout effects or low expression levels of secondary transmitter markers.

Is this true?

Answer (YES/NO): NO